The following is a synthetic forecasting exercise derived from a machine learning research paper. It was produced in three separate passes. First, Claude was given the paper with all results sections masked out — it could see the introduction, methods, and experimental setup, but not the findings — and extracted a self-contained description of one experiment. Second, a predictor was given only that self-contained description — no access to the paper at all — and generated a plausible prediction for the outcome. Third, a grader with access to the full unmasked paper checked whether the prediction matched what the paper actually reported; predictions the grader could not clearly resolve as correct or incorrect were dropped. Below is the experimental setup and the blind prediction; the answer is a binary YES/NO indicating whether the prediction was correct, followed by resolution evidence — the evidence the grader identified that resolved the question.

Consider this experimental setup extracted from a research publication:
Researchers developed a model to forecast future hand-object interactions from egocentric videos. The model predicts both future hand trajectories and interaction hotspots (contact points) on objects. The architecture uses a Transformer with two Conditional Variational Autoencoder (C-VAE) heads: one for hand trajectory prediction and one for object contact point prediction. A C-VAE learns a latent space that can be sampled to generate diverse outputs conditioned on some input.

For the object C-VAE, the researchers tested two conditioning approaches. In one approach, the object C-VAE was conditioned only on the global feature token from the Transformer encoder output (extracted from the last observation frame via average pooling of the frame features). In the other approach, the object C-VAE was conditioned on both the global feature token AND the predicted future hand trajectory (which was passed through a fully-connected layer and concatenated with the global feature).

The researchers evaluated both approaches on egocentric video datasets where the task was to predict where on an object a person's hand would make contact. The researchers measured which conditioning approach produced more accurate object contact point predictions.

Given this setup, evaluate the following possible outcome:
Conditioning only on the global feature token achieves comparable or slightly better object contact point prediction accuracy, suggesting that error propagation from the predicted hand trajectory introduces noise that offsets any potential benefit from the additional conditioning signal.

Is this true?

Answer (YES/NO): NO